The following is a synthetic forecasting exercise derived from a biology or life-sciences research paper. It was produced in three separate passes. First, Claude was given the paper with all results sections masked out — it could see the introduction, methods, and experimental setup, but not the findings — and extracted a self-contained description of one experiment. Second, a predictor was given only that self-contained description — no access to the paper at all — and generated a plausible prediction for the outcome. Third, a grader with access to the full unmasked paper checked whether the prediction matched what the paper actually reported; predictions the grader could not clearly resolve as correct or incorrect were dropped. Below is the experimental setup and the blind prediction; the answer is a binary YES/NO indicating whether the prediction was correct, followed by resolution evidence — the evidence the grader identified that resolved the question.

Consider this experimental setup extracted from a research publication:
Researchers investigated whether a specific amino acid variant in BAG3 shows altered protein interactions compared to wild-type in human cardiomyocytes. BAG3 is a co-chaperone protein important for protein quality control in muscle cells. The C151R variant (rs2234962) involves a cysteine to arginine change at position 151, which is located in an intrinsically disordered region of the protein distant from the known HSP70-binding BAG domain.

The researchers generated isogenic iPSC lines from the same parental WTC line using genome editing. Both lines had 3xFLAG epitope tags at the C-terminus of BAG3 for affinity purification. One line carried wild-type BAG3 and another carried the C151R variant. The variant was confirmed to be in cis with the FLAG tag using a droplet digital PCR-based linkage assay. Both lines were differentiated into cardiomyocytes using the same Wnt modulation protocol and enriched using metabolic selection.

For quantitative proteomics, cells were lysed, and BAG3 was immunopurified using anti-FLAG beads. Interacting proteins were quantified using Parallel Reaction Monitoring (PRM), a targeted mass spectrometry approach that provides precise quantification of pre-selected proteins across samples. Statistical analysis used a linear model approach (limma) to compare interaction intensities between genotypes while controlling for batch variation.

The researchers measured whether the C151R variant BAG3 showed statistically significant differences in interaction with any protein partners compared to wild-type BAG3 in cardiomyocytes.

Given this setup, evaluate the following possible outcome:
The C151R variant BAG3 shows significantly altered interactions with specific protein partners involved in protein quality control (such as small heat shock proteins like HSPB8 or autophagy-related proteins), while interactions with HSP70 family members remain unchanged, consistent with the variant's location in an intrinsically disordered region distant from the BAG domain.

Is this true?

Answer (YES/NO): YES